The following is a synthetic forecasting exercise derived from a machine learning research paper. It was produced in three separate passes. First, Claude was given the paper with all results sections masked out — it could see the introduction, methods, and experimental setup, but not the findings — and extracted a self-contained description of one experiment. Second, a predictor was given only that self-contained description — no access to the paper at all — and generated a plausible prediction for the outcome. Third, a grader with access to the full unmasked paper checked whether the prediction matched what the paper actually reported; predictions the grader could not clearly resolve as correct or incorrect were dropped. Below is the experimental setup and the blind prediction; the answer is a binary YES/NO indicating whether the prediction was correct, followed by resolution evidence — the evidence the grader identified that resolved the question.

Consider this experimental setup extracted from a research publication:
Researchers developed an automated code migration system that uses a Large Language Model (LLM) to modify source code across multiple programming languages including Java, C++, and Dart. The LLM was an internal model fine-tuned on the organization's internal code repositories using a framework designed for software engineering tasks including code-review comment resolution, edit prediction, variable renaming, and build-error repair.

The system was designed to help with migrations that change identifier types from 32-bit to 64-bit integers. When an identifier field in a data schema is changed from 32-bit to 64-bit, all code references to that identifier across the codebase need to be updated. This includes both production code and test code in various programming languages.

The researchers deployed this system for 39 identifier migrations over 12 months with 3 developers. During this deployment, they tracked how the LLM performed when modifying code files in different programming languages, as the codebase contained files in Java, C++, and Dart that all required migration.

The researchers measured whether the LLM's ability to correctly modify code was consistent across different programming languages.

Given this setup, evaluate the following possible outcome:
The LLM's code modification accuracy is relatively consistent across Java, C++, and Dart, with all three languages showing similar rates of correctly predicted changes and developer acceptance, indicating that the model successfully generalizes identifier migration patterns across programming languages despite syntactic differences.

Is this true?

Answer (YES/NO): NO